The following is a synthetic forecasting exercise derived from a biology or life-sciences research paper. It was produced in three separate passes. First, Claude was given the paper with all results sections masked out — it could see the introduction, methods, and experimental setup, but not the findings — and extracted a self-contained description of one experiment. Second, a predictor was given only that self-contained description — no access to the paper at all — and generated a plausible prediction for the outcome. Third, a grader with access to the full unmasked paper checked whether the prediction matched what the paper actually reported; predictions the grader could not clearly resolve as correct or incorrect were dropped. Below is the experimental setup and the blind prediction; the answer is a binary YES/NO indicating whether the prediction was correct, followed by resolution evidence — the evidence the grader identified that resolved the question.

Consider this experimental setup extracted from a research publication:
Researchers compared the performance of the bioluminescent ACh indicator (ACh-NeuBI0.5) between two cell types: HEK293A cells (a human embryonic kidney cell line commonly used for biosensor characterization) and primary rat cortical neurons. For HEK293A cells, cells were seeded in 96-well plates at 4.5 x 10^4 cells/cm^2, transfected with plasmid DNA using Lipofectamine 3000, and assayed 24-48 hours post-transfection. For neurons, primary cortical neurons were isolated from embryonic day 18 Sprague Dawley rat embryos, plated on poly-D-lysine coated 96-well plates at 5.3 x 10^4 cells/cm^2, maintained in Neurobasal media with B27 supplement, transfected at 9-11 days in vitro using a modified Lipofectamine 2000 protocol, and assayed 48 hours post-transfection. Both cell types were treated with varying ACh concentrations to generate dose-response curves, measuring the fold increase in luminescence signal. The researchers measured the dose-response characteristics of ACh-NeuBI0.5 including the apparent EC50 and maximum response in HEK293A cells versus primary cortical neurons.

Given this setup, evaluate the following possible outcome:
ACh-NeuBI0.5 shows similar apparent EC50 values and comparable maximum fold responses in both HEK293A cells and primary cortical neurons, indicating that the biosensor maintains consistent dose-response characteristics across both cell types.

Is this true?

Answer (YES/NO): NO